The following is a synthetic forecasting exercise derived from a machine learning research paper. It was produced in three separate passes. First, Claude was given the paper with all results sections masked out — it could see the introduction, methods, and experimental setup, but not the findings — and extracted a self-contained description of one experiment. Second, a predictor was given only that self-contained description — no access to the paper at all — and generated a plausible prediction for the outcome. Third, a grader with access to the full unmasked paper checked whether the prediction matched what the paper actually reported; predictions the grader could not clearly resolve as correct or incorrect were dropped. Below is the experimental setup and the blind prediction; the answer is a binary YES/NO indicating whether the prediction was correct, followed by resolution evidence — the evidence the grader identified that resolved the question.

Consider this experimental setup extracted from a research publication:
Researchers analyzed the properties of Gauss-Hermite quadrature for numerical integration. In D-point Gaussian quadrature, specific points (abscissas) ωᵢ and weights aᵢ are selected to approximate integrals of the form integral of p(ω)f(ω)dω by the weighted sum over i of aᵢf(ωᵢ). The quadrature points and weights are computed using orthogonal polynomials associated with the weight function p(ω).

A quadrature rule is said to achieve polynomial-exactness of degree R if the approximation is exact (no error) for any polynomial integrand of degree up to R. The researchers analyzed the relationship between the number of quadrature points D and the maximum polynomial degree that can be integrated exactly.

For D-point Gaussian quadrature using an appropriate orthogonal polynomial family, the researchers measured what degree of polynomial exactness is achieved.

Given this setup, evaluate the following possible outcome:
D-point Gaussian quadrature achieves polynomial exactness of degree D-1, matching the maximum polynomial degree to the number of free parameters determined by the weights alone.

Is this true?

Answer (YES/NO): NO